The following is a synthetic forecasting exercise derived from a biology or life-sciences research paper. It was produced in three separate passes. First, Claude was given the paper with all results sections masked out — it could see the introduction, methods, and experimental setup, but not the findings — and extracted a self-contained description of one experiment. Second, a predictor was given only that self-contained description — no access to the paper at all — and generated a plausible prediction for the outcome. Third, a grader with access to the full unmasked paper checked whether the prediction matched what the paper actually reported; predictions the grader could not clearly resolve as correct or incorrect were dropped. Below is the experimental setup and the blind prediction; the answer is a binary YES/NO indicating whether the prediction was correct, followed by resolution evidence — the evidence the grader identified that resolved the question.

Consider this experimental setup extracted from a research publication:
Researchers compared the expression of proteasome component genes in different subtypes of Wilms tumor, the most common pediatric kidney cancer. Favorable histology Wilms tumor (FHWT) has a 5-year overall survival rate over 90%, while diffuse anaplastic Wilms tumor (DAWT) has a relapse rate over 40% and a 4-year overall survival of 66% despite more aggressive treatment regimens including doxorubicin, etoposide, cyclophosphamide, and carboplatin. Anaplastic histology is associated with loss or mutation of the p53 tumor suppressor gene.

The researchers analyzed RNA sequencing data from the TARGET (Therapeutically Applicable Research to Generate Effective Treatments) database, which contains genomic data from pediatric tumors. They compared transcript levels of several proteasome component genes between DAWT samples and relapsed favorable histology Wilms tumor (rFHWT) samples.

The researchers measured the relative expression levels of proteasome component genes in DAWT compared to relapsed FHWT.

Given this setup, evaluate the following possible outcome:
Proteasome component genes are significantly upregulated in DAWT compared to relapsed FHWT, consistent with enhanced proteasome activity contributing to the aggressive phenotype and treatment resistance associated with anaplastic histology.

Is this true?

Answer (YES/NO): YES